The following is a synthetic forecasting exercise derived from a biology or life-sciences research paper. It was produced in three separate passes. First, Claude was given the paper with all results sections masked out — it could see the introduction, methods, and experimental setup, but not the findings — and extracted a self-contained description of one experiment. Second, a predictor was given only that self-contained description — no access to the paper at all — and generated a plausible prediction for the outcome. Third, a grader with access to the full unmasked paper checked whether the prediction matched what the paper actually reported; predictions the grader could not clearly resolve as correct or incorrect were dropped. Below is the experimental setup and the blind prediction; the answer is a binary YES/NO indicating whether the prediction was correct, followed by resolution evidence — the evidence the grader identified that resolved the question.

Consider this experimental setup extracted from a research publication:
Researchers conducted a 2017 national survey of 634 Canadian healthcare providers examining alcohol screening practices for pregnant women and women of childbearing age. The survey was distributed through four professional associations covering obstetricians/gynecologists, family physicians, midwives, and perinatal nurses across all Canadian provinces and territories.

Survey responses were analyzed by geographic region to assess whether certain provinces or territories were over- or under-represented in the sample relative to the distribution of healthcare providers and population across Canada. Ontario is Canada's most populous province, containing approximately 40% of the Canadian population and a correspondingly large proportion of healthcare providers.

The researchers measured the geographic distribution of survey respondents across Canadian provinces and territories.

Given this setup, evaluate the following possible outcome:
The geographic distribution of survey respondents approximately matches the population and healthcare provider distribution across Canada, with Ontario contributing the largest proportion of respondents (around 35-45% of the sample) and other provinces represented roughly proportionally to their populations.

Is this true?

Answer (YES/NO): NO